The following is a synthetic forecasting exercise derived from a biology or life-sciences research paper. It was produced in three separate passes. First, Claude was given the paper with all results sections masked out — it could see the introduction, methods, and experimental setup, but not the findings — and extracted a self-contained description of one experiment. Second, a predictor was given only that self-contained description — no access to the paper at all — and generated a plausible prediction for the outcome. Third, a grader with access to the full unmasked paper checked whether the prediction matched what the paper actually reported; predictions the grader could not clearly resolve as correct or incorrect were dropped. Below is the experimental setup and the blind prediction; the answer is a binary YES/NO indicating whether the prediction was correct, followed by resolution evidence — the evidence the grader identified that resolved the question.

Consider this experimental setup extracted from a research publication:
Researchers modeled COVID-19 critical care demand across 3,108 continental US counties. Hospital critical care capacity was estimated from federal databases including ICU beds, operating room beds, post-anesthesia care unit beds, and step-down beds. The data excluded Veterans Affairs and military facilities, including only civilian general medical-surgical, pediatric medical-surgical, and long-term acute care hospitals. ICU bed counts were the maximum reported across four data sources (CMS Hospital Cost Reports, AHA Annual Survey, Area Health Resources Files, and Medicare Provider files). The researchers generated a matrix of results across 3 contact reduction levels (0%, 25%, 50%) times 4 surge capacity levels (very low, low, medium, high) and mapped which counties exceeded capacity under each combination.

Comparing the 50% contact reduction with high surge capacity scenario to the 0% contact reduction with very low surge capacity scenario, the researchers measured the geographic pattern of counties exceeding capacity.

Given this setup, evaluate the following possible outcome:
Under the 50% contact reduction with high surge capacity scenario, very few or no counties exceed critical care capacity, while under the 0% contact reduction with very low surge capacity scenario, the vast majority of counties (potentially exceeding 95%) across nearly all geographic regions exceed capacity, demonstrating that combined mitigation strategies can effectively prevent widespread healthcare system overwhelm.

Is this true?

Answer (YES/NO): NO